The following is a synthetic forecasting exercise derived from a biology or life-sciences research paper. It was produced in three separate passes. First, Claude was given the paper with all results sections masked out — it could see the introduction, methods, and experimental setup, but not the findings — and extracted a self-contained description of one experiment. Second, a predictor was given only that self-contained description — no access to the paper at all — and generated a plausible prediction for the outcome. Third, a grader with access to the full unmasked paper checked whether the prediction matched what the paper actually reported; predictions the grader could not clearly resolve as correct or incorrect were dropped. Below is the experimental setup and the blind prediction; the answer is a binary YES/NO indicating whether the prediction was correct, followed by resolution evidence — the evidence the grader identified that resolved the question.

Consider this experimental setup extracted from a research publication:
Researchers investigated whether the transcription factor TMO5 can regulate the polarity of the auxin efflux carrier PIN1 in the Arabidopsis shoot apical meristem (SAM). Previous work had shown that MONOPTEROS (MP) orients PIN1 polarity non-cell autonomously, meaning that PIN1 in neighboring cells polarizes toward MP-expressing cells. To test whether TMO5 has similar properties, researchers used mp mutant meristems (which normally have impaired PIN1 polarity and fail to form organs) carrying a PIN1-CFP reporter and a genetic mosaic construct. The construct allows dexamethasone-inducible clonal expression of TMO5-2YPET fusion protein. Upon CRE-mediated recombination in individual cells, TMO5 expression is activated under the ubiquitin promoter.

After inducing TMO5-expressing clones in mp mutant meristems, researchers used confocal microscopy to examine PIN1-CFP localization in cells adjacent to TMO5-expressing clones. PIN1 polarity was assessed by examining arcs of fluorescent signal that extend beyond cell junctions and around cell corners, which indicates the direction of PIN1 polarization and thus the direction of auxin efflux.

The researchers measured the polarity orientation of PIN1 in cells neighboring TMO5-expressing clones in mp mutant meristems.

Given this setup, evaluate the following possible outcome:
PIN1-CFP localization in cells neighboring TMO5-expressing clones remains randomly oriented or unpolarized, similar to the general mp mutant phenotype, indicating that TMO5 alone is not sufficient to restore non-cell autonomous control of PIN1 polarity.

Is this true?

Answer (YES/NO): NO